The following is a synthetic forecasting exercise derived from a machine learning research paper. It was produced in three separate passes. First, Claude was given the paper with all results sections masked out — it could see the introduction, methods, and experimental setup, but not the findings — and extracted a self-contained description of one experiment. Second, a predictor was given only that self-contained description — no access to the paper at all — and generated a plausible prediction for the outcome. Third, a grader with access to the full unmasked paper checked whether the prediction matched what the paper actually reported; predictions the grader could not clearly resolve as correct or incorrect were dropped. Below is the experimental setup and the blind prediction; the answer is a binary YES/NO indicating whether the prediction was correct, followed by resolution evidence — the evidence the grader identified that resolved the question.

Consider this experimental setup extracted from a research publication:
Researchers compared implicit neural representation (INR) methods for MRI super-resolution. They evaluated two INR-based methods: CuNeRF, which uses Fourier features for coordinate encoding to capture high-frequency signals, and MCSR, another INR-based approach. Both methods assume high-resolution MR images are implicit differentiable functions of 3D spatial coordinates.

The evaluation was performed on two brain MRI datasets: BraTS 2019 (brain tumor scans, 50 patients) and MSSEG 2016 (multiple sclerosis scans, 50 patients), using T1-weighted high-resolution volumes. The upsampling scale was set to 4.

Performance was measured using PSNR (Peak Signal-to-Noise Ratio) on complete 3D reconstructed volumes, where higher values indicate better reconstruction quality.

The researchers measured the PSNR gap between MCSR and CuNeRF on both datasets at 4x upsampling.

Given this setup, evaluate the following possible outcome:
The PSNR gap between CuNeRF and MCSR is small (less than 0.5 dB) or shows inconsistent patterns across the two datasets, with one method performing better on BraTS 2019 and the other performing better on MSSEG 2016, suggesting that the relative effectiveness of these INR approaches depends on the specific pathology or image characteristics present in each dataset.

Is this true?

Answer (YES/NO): NO